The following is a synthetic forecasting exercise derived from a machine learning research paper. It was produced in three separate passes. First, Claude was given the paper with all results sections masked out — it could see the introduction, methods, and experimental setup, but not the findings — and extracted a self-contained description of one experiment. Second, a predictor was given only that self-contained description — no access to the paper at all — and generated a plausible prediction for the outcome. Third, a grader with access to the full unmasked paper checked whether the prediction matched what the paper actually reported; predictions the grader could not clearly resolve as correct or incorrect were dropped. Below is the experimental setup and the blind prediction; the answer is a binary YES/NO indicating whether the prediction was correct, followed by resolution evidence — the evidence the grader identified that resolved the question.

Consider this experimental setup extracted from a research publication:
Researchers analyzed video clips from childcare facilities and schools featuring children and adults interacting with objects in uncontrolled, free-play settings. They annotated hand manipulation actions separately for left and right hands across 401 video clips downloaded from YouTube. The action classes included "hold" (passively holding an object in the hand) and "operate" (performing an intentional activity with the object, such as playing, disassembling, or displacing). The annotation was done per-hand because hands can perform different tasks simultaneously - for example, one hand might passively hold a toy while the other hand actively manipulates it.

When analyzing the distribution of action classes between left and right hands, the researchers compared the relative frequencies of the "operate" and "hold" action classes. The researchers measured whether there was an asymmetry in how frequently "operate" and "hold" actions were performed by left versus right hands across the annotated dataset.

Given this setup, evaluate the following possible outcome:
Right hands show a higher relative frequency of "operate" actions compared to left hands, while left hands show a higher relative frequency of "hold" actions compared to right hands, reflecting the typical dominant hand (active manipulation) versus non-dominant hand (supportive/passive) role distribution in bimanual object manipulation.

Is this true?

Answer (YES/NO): YES